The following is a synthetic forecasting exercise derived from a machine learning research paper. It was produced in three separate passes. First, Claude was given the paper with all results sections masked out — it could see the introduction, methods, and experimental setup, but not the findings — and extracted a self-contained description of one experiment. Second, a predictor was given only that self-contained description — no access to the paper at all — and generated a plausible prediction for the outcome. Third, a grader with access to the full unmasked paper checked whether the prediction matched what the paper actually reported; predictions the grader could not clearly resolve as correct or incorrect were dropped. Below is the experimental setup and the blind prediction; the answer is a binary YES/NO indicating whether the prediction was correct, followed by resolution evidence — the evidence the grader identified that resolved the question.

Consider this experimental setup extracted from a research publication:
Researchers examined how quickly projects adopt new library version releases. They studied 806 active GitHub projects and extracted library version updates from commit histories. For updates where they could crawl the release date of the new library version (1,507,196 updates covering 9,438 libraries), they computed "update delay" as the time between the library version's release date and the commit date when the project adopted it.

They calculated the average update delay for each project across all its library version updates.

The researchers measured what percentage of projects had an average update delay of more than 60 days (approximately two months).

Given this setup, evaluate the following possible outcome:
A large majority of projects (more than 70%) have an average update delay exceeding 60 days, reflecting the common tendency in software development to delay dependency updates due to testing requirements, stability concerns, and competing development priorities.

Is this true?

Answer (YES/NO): NO